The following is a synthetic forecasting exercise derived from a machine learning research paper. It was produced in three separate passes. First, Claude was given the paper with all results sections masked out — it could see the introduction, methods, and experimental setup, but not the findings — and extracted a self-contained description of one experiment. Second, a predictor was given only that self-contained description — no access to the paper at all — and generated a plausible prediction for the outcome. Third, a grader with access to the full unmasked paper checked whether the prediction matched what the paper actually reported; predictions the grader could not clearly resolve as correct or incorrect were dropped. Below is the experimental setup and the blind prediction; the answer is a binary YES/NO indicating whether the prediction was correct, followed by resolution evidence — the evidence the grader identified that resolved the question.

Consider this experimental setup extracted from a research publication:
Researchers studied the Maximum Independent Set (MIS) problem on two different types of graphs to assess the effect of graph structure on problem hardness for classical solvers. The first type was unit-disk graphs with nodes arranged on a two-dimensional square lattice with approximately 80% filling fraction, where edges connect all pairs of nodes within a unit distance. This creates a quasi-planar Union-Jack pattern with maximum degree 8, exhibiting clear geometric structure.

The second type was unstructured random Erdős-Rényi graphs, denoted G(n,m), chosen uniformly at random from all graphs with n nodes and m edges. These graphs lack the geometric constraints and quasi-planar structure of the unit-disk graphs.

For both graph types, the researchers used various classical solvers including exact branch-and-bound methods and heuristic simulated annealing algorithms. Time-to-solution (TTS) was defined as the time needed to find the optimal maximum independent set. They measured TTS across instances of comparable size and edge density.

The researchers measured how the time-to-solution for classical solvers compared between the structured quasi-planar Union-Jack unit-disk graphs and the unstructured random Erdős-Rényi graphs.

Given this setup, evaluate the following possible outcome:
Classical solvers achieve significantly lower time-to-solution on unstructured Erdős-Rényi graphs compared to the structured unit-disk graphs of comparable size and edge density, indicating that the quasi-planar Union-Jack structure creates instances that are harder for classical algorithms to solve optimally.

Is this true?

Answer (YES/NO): NO